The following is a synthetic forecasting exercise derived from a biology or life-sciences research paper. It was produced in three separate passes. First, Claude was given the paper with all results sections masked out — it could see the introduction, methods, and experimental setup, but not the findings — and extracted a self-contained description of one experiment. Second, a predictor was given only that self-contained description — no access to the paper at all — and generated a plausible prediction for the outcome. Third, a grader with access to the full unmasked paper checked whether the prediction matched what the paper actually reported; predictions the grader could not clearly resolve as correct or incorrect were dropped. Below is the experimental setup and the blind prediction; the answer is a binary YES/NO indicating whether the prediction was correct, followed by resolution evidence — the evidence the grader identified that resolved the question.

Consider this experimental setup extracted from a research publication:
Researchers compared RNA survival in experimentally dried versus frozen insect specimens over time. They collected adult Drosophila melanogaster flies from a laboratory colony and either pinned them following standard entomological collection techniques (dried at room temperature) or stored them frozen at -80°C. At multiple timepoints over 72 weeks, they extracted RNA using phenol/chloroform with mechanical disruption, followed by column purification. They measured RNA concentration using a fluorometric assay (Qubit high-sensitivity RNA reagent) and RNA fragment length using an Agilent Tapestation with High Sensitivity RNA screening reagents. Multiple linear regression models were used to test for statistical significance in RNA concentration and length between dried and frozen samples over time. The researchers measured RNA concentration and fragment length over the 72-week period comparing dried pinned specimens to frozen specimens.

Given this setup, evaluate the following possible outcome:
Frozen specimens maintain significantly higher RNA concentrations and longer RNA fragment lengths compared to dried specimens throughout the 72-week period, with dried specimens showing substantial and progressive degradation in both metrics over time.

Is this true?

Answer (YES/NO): NO